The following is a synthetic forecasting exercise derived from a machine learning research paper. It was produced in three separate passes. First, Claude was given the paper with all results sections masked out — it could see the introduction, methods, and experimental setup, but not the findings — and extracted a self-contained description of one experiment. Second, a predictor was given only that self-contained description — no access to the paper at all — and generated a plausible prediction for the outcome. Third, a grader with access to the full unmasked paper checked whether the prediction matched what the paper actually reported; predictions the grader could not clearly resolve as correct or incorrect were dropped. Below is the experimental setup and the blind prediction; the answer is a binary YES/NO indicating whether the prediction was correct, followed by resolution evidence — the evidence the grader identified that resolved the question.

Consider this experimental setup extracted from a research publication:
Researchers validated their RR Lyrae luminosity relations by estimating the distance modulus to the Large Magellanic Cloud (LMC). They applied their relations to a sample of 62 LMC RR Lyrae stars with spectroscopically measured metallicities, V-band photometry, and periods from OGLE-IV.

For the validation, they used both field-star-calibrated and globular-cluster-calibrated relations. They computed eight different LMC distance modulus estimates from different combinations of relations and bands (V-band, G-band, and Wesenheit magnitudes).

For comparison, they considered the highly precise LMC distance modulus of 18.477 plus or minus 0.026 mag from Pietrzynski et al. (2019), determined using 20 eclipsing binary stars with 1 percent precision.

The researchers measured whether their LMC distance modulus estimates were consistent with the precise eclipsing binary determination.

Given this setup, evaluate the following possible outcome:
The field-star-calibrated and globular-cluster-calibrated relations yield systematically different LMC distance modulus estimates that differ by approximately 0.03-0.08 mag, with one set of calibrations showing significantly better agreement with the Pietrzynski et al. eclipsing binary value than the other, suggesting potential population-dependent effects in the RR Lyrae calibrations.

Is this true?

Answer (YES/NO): NO